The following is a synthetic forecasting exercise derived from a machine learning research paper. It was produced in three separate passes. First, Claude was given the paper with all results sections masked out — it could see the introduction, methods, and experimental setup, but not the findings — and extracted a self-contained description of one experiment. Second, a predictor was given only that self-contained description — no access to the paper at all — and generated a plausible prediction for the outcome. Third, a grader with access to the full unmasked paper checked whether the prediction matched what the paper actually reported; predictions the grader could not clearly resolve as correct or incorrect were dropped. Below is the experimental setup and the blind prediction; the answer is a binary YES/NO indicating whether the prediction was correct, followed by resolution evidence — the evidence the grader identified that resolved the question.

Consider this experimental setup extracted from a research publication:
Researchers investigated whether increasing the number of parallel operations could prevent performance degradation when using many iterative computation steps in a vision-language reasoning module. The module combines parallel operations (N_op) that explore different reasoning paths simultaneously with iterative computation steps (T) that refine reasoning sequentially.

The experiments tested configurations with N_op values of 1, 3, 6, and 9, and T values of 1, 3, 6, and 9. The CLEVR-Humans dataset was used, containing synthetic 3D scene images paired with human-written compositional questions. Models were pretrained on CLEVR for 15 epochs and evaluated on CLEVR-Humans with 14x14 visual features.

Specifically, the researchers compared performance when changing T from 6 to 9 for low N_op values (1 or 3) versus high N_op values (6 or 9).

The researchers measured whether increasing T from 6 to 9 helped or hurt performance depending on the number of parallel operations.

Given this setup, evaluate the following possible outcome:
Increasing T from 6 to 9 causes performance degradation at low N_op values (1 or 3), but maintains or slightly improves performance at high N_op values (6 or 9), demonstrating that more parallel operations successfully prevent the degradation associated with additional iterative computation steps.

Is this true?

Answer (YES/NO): YES